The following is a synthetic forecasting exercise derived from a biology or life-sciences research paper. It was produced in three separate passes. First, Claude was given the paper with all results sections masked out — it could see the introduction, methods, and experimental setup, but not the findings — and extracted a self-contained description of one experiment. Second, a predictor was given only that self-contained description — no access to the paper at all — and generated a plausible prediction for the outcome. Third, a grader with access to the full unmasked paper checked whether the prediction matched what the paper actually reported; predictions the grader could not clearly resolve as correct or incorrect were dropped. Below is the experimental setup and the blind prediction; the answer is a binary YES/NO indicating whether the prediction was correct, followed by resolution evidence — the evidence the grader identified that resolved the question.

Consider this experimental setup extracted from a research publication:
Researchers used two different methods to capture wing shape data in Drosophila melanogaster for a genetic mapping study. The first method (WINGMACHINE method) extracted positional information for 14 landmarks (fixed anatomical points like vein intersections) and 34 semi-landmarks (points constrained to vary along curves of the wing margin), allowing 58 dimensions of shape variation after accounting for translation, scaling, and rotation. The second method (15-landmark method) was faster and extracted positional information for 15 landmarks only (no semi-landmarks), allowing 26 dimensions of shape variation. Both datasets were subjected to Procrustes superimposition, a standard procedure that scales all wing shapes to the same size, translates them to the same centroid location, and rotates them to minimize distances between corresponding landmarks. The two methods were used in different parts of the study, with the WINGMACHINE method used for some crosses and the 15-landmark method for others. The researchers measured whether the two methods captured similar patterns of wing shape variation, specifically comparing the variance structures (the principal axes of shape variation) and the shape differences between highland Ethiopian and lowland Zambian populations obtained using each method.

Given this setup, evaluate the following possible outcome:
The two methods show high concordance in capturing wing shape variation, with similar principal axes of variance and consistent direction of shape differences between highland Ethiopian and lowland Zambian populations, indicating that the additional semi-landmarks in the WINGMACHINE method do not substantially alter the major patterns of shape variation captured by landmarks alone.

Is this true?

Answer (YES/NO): YES